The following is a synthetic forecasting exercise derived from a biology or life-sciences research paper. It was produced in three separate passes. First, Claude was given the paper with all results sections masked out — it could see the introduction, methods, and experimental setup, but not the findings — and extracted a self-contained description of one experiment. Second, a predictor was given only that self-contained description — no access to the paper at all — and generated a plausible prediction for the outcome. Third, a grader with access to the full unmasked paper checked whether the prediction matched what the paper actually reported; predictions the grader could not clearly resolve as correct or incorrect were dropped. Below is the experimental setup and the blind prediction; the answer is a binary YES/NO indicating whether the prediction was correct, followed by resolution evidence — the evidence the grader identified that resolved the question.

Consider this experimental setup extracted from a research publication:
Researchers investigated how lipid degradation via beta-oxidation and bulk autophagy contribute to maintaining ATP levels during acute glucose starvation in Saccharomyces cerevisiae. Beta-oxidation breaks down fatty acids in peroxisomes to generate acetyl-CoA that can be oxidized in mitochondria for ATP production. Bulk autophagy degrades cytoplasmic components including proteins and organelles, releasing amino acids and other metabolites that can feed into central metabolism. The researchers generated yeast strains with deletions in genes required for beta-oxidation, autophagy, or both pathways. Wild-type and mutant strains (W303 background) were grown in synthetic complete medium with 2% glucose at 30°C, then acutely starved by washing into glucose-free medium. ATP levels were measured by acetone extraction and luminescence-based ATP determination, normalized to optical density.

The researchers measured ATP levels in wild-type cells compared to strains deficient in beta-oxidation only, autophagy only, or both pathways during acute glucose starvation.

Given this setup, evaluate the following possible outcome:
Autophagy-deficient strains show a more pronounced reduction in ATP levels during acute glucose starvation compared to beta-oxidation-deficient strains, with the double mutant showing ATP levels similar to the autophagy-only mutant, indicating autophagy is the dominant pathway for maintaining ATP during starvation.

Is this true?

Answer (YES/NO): NO